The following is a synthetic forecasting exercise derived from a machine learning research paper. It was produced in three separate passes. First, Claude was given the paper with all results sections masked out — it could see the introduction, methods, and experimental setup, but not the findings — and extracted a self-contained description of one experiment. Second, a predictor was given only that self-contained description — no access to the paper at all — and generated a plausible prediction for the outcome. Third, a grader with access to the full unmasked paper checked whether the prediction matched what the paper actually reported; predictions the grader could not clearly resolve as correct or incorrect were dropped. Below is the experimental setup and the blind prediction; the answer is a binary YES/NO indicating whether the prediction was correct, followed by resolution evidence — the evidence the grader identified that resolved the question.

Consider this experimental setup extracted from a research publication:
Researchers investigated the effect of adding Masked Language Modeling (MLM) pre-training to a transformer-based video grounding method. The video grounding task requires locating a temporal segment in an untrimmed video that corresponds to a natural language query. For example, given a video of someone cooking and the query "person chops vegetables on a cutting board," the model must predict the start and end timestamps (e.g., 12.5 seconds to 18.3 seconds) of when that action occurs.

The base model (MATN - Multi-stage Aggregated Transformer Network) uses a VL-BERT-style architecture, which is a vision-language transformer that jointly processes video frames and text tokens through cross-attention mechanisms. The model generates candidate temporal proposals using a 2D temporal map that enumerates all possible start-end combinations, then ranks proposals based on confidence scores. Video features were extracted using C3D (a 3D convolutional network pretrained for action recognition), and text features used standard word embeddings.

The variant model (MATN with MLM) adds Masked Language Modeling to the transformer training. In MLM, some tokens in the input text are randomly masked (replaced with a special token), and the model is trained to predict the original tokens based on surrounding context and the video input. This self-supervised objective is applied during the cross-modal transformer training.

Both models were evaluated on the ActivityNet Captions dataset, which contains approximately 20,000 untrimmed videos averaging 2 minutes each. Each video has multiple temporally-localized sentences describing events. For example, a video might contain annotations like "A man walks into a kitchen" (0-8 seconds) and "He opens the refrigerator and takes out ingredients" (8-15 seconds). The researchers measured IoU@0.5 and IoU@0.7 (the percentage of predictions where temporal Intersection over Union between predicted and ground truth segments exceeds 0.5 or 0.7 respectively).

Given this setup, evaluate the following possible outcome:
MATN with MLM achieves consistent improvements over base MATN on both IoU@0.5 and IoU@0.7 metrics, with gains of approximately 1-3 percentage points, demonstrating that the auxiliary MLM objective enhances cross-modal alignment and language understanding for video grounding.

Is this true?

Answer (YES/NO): YES